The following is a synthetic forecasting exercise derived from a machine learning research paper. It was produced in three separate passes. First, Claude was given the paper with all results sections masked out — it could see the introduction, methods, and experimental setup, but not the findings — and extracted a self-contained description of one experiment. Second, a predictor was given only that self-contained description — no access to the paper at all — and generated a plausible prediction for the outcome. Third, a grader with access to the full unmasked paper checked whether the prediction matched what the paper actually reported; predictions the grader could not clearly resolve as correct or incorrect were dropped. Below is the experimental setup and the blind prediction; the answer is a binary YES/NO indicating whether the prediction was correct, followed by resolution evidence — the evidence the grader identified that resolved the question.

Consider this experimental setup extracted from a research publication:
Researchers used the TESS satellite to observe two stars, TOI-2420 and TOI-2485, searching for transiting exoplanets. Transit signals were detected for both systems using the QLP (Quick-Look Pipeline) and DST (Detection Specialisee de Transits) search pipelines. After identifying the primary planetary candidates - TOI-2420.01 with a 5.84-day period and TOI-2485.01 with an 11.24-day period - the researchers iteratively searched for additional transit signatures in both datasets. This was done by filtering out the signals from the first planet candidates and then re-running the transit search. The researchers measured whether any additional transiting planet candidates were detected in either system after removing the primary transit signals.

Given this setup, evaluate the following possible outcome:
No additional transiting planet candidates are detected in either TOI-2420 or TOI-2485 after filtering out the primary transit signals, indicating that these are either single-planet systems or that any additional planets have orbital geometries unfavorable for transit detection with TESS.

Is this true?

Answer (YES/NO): YES